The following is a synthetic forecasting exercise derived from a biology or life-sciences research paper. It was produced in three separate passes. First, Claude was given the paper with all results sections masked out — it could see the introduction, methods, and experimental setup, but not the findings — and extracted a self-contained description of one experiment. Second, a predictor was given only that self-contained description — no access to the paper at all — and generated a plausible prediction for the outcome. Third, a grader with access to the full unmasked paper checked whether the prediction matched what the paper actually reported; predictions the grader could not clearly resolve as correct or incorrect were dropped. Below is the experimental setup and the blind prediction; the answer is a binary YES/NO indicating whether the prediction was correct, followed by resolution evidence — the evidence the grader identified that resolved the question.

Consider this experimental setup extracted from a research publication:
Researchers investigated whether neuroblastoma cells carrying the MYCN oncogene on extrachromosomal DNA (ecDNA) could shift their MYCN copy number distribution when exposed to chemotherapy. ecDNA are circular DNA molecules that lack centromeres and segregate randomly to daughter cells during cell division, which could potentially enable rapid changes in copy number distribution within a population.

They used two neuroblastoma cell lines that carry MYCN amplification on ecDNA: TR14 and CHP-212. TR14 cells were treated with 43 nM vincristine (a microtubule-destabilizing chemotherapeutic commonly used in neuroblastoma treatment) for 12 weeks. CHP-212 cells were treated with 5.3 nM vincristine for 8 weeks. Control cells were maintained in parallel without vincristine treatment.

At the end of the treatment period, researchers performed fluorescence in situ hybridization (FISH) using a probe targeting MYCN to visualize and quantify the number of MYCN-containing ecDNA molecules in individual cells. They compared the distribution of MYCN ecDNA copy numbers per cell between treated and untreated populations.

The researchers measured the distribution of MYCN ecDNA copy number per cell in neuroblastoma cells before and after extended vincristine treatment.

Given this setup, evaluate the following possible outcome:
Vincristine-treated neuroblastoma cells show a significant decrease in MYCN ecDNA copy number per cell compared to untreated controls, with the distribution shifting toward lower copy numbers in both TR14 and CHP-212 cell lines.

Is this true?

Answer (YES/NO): YES